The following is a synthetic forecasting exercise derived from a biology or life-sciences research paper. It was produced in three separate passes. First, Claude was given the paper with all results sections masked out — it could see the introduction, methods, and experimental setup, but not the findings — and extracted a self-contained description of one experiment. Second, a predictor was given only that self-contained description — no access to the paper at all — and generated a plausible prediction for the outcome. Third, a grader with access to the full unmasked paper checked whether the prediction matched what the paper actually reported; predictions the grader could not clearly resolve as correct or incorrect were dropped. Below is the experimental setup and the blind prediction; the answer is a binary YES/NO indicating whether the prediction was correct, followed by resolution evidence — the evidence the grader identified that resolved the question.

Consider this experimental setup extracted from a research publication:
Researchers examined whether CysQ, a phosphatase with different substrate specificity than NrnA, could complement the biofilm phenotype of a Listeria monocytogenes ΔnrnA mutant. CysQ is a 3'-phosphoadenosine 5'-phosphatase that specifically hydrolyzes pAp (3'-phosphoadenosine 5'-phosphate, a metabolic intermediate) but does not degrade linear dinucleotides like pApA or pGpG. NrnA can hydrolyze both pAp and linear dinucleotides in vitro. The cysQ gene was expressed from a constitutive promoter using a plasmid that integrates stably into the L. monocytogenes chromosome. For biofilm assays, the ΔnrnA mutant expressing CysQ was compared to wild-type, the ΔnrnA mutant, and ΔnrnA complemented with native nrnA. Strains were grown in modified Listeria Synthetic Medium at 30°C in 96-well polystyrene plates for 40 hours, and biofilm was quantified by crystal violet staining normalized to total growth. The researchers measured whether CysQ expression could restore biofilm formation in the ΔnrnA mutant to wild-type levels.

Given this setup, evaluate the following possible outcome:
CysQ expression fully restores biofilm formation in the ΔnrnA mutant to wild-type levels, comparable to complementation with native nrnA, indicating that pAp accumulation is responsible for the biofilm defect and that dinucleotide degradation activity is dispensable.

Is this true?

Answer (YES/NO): NO